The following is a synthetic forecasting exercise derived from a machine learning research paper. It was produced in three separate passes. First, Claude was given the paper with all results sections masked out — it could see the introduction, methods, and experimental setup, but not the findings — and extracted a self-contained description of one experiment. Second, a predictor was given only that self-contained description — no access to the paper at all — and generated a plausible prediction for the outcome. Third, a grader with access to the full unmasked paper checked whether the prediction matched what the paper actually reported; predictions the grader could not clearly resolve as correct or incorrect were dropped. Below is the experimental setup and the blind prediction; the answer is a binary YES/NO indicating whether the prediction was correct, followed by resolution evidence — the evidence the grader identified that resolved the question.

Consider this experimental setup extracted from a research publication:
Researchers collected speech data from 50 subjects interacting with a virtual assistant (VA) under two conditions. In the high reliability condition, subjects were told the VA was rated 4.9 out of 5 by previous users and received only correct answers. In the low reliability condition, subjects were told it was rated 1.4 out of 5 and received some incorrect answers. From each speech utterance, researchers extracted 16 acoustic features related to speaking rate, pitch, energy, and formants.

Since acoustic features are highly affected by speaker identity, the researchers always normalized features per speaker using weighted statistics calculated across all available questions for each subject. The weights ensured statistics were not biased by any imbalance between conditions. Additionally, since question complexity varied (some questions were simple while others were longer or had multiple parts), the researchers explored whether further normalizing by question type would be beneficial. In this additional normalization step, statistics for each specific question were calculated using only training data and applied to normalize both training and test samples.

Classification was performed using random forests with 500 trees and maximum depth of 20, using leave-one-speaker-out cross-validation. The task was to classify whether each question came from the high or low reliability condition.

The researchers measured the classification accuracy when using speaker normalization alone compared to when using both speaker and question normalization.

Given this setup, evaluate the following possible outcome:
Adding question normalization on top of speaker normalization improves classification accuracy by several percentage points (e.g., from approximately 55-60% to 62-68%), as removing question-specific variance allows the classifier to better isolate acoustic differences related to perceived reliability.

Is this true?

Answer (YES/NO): NO